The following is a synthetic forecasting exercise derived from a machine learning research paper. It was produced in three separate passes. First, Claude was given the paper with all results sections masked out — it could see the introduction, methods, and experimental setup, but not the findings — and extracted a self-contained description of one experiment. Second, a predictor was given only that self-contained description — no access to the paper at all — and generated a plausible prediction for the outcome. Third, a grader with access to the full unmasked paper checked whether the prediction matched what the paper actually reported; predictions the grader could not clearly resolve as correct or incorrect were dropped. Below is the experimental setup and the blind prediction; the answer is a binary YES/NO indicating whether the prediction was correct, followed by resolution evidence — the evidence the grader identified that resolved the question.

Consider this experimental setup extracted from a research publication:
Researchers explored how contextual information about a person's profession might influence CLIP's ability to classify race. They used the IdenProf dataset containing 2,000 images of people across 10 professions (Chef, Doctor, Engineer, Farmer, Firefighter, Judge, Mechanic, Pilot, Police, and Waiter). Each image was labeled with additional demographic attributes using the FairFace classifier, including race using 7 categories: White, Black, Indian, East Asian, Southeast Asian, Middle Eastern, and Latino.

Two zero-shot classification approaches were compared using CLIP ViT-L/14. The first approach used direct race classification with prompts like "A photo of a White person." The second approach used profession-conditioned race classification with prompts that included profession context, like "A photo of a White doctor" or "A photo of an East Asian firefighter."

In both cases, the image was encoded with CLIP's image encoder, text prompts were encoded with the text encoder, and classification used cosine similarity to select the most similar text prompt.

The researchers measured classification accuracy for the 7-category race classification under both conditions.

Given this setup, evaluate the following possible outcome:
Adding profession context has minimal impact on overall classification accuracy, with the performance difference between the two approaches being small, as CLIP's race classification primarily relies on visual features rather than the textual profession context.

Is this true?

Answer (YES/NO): NO